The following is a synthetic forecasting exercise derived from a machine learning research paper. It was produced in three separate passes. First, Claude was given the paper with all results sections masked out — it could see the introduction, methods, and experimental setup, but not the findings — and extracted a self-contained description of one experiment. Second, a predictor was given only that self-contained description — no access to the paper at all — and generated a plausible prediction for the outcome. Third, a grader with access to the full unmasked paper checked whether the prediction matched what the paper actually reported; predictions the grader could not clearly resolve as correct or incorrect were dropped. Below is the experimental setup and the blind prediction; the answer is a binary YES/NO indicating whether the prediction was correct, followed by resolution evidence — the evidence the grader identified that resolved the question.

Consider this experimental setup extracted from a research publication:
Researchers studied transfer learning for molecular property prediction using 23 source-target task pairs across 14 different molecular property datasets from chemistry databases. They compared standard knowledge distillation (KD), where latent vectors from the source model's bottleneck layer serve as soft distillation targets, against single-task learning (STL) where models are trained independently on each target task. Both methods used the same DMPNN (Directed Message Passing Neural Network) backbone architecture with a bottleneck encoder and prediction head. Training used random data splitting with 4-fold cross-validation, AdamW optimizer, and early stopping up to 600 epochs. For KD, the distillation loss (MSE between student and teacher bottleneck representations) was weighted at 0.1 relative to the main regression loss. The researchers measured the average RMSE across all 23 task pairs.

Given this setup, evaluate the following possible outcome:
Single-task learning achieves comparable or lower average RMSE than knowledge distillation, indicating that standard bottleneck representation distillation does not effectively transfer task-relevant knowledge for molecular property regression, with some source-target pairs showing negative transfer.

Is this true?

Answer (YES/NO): YES